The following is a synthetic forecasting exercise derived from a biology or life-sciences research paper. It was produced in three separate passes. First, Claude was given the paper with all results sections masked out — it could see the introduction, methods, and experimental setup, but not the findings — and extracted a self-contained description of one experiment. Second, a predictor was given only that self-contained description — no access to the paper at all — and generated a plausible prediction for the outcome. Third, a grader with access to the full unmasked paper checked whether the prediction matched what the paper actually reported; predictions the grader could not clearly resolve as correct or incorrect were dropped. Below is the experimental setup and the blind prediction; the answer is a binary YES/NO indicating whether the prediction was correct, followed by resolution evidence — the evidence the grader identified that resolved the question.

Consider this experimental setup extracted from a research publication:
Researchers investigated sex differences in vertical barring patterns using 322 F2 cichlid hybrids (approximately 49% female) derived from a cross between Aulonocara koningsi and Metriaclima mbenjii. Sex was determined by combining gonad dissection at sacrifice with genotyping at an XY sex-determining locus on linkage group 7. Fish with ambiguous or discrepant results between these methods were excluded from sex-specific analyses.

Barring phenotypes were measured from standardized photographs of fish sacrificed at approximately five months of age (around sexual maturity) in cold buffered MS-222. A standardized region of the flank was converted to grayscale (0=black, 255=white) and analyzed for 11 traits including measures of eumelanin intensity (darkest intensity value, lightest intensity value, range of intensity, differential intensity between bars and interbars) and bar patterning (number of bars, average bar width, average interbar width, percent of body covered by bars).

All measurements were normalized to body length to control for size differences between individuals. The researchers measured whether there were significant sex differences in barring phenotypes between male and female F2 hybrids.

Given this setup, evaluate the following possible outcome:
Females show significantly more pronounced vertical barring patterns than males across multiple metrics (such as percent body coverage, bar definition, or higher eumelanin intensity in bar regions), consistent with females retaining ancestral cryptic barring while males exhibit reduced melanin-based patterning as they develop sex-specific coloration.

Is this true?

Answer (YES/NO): NO